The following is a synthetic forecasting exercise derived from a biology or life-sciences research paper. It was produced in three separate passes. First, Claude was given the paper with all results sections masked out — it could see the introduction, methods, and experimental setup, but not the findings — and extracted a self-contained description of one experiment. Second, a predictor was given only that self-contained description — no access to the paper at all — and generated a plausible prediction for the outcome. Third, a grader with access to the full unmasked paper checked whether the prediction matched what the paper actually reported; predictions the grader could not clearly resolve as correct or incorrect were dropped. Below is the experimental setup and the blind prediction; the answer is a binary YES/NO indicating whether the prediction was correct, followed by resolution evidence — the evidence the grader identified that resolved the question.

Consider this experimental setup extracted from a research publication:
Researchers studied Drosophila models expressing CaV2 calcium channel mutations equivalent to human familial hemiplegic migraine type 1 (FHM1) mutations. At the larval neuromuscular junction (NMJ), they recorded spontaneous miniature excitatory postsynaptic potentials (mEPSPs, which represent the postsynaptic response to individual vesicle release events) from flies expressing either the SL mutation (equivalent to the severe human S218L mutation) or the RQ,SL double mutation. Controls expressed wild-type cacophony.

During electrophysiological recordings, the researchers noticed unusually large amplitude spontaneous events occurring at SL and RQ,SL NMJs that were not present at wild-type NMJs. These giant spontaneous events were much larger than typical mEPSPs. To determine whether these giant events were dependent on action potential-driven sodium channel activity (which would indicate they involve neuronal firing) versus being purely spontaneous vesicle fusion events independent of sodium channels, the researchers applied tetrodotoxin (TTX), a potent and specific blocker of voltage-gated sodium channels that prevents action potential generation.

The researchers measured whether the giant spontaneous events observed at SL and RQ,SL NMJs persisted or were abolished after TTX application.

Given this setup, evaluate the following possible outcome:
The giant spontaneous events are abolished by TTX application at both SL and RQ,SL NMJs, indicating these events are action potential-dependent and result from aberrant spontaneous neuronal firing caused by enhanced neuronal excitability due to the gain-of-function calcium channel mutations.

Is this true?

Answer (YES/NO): YES